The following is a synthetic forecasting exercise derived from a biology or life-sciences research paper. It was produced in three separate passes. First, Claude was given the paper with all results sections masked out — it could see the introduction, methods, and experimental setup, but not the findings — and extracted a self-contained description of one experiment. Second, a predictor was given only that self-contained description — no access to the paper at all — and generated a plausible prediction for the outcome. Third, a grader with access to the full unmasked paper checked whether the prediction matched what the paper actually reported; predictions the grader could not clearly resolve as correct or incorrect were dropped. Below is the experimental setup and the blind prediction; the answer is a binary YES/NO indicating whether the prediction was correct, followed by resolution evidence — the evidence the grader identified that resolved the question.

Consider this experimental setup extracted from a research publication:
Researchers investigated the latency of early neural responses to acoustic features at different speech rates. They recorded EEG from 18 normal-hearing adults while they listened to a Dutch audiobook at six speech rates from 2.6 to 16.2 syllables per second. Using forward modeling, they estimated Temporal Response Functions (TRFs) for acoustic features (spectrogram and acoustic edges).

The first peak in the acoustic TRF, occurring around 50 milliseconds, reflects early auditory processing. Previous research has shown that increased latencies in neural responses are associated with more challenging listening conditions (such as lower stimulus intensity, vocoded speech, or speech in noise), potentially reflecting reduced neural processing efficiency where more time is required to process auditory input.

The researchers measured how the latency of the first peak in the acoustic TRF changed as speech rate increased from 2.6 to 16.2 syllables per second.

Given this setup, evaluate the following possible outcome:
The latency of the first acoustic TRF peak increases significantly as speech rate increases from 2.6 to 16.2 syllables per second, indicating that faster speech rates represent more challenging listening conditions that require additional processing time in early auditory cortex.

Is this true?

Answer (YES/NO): YES